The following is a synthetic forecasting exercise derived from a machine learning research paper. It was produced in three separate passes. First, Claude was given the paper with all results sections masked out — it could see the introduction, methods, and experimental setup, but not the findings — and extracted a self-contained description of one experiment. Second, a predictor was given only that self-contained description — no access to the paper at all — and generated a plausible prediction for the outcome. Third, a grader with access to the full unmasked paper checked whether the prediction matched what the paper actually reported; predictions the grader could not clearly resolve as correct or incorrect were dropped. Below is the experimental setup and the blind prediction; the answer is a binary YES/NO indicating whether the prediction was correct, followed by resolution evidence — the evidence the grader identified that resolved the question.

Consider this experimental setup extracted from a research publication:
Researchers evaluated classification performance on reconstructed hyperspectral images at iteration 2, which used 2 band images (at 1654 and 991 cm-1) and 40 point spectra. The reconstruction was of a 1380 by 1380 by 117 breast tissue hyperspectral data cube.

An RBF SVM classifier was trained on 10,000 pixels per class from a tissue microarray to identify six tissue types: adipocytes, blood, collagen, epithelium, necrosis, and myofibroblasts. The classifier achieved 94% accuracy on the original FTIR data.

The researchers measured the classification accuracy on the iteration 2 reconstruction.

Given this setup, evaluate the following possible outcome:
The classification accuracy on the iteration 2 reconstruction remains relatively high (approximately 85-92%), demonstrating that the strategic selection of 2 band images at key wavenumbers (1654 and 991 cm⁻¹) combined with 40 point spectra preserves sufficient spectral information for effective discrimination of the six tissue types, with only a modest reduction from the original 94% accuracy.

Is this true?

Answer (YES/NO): NO